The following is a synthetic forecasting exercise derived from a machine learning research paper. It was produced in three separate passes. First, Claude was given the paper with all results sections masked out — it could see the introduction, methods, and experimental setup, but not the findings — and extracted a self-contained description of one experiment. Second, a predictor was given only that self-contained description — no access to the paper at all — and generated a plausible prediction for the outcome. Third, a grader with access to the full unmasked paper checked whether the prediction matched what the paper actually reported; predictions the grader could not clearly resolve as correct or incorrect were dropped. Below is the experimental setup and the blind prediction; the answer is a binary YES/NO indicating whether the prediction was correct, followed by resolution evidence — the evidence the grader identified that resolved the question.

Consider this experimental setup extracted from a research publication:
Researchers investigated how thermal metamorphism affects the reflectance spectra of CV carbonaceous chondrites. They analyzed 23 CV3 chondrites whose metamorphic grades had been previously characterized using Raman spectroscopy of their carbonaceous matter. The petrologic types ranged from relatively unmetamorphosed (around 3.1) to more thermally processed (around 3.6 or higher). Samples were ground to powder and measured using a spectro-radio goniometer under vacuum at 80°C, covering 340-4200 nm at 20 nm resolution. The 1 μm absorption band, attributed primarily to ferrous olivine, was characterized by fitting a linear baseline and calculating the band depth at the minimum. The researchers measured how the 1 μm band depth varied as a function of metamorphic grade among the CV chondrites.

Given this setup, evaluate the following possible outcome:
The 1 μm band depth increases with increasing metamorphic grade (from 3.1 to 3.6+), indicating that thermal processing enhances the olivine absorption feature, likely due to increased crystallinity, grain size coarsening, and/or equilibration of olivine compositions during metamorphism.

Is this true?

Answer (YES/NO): YES